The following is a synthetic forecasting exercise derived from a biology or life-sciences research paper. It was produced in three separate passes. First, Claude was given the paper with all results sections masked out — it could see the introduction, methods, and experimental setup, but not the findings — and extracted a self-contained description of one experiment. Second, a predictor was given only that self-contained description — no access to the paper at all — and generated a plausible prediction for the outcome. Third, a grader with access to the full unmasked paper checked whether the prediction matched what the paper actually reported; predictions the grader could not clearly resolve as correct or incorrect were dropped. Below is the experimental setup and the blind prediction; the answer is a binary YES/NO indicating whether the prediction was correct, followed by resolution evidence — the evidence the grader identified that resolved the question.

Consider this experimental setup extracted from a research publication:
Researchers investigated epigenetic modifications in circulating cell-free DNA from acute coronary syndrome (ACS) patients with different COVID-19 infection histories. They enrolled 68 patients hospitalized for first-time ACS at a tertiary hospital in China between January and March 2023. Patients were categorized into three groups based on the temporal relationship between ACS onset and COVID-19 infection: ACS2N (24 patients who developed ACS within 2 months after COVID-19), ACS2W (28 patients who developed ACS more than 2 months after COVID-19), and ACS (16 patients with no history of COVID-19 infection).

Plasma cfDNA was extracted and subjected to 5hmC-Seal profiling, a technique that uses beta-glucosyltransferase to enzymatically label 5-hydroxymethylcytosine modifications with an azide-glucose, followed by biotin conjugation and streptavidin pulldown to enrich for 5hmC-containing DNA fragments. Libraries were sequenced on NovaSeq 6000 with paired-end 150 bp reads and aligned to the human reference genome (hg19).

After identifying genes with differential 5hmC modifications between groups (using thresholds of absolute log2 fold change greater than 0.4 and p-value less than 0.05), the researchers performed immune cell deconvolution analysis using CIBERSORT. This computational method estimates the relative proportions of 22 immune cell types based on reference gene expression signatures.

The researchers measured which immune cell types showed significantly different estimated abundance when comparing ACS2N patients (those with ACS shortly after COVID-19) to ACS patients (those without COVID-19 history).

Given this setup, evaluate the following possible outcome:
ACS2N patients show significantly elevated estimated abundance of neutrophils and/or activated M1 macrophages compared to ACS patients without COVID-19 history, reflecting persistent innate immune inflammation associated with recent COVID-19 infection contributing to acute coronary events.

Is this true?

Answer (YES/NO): YES